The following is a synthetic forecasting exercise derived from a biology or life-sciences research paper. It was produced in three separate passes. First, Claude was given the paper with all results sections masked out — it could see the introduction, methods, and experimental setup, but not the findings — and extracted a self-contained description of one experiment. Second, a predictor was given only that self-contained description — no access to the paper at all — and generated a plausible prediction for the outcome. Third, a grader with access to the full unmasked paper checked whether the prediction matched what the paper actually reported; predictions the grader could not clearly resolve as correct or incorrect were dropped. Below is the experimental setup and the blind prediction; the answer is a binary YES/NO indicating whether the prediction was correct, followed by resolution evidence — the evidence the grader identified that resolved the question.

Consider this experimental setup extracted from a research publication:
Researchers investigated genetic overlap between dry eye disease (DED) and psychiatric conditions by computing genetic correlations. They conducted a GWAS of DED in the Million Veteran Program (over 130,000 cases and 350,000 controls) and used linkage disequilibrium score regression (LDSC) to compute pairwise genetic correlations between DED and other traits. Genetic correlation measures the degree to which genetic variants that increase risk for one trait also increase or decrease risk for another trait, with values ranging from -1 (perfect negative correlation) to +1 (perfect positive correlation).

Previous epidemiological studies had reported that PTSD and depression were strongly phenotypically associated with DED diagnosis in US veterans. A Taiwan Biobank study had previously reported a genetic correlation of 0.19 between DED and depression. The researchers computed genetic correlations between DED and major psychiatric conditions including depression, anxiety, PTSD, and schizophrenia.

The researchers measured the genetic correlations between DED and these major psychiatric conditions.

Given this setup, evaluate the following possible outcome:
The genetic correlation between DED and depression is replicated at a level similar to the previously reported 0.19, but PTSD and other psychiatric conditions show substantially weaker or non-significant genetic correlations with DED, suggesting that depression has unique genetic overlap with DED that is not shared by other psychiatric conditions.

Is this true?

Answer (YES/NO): NO